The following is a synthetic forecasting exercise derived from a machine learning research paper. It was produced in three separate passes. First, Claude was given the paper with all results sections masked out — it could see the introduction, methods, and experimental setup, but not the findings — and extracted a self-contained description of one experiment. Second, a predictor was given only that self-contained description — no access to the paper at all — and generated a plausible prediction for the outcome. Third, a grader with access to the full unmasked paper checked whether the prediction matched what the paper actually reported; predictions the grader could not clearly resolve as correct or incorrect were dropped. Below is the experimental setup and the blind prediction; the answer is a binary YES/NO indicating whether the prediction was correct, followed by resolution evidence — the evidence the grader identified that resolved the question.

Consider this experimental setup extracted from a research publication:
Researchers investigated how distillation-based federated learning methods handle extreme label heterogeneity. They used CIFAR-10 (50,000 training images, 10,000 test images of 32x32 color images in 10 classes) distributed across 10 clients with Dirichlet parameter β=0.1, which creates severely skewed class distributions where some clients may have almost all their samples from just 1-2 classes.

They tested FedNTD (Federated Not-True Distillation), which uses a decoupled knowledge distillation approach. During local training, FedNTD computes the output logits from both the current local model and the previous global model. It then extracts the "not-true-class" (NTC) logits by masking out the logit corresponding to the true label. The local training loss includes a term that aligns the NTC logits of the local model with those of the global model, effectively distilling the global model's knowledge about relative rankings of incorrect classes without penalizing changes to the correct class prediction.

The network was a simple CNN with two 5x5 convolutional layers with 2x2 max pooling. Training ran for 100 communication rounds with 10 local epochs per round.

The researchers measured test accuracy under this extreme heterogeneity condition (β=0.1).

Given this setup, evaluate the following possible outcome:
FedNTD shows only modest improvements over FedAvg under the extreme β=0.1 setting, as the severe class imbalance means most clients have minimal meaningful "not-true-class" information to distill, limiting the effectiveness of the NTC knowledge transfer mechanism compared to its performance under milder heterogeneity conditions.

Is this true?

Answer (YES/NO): NO